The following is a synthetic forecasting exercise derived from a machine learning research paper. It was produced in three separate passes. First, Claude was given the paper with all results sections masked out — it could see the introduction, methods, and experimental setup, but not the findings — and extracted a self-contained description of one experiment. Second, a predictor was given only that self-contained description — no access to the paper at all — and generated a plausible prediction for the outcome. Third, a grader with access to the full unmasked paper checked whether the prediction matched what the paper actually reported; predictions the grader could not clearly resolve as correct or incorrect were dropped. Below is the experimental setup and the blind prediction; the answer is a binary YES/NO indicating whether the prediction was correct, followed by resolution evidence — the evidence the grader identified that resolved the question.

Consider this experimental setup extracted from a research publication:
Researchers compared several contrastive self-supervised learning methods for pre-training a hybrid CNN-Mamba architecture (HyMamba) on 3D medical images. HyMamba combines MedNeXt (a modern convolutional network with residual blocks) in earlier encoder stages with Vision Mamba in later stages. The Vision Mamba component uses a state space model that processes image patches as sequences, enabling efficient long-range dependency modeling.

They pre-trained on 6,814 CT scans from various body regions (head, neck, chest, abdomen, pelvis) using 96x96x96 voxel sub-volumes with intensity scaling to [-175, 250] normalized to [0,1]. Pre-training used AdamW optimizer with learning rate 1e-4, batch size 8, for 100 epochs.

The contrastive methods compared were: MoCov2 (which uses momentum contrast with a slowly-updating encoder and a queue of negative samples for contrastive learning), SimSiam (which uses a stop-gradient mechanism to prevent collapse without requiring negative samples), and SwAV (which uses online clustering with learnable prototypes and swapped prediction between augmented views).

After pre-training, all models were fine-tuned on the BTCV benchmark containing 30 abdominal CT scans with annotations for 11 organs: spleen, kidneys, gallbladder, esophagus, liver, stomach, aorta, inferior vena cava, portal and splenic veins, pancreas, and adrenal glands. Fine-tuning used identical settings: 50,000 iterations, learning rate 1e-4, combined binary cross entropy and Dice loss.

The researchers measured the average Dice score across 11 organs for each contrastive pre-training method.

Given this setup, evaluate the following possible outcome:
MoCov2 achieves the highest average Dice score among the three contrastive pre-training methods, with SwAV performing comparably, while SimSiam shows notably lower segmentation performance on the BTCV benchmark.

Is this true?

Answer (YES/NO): NO